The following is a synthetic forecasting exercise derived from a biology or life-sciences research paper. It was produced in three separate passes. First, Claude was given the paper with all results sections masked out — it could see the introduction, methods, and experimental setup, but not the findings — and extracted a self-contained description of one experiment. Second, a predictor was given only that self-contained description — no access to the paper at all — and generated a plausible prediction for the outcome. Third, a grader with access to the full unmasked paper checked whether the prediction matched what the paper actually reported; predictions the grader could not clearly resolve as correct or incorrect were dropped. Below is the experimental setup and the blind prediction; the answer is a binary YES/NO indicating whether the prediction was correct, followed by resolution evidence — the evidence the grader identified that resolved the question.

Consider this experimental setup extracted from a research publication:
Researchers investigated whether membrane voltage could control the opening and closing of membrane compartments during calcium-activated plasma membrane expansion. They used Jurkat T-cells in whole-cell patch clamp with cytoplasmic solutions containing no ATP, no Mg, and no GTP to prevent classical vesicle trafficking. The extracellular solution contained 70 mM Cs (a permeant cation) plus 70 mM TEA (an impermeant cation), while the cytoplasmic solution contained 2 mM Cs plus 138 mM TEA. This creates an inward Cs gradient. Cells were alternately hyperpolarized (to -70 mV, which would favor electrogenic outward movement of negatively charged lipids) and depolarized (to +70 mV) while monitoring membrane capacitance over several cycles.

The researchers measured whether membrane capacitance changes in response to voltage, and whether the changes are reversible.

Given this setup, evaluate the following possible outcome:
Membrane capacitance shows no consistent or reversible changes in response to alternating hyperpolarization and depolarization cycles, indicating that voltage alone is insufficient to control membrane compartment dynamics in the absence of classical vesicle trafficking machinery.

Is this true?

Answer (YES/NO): NO